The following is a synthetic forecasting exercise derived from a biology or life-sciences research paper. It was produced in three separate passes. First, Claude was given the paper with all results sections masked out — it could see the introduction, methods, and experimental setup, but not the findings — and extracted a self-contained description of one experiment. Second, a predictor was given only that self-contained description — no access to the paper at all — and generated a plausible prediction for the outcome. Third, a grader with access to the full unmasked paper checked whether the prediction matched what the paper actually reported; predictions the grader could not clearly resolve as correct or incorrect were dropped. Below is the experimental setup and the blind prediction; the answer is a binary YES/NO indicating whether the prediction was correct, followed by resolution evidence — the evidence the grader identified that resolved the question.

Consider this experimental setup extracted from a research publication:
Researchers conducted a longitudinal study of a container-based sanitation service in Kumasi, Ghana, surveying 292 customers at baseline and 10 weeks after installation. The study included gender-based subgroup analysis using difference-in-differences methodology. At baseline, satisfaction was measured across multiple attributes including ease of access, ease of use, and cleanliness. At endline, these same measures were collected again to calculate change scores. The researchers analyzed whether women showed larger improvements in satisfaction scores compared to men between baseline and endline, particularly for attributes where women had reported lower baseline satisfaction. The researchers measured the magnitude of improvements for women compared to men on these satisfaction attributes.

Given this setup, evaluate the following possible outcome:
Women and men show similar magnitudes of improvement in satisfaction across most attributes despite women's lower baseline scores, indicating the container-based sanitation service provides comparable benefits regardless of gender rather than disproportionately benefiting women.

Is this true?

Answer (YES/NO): NO